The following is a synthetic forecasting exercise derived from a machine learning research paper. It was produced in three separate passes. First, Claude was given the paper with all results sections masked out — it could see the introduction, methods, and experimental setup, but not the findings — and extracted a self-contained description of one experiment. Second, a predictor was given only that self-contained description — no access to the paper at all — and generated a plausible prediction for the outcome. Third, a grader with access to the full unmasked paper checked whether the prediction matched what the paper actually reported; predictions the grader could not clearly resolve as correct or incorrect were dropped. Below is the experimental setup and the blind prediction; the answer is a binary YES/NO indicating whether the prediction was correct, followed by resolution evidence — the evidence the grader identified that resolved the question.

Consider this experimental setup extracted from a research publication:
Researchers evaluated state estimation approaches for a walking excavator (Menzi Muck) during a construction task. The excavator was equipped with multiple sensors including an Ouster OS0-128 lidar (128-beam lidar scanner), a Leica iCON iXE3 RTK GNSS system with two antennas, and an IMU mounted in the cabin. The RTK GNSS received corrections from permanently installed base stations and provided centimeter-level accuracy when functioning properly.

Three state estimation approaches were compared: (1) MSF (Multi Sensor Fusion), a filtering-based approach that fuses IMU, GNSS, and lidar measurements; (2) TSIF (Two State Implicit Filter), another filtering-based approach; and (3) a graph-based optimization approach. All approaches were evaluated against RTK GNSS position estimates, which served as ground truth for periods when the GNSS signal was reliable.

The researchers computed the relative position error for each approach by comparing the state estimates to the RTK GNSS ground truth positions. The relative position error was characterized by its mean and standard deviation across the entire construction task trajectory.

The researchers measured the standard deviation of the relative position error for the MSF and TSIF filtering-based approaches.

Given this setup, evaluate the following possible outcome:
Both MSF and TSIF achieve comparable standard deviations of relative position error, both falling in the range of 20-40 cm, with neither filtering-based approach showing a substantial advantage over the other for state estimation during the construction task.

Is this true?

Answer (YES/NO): NO